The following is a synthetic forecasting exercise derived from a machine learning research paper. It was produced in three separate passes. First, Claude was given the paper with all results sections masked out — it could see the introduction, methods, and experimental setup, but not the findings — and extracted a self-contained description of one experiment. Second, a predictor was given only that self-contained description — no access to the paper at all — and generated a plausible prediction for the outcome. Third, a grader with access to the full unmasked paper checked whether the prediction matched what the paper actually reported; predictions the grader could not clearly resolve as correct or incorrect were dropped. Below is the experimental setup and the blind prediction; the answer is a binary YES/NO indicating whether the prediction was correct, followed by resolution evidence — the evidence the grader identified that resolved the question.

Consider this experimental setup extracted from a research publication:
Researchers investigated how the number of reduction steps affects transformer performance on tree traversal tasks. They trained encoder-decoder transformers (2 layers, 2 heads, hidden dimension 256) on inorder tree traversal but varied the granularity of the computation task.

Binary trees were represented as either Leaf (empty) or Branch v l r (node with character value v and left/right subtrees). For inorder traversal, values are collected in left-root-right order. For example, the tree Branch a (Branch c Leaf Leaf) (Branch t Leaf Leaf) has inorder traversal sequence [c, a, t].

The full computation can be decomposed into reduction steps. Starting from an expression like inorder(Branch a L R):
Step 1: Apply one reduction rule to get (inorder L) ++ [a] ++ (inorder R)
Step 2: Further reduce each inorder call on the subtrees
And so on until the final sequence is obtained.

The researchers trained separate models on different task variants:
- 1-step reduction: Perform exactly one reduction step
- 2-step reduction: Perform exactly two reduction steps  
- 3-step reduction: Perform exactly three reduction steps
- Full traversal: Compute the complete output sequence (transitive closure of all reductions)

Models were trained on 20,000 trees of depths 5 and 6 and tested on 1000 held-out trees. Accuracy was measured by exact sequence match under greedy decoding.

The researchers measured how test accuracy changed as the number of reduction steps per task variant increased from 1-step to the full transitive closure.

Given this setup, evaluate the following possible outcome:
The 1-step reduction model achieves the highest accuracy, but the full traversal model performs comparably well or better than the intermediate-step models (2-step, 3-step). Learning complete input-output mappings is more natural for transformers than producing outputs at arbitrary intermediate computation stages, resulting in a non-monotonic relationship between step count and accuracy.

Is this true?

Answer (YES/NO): NO